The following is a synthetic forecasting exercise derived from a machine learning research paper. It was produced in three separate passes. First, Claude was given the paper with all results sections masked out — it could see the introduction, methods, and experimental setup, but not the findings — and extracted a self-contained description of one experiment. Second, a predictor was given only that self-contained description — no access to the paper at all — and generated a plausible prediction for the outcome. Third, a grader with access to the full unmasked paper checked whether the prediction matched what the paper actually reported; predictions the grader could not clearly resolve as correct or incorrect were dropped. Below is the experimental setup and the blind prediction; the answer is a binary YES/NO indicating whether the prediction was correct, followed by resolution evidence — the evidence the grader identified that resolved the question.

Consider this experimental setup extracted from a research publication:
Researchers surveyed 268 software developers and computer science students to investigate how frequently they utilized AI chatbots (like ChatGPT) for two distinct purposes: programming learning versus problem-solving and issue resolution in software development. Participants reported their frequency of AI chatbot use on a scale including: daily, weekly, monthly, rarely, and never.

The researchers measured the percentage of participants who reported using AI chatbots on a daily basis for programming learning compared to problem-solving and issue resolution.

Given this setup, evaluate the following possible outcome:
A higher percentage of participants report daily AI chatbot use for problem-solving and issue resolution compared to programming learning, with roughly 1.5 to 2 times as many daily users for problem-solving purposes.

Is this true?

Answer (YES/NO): NO